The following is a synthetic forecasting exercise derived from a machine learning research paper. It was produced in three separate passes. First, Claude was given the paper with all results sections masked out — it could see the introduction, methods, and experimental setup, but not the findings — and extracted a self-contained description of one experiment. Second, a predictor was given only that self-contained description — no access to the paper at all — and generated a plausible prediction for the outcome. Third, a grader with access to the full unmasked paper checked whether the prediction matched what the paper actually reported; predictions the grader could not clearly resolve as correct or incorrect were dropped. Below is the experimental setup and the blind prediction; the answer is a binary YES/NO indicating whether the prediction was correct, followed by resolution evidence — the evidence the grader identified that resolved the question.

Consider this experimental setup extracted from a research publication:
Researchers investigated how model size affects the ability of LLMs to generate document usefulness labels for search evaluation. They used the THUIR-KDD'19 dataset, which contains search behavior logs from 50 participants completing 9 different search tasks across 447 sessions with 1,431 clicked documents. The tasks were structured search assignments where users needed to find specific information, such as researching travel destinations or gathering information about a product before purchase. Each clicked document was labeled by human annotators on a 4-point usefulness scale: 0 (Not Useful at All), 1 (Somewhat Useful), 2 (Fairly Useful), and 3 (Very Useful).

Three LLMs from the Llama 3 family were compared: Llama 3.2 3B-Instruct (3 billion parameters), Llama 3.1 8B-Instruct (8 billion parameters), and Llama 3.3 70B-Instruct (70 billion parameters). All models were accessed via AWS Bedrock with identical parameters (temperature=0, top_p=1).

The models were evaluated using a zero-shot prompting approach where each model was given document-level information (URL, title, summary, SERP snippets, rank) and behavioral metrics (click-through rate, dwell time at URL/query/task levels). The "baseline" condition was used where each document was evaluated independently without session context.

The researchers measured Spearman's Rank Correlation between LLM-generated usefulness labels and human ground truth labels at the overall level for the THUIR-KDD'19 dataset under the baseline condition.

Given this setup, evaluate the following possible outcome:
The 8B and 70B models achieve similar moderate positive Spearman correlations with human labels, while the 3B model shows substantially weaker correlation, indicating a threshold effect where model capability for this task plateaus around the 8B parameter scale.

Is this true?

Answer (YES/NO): NO